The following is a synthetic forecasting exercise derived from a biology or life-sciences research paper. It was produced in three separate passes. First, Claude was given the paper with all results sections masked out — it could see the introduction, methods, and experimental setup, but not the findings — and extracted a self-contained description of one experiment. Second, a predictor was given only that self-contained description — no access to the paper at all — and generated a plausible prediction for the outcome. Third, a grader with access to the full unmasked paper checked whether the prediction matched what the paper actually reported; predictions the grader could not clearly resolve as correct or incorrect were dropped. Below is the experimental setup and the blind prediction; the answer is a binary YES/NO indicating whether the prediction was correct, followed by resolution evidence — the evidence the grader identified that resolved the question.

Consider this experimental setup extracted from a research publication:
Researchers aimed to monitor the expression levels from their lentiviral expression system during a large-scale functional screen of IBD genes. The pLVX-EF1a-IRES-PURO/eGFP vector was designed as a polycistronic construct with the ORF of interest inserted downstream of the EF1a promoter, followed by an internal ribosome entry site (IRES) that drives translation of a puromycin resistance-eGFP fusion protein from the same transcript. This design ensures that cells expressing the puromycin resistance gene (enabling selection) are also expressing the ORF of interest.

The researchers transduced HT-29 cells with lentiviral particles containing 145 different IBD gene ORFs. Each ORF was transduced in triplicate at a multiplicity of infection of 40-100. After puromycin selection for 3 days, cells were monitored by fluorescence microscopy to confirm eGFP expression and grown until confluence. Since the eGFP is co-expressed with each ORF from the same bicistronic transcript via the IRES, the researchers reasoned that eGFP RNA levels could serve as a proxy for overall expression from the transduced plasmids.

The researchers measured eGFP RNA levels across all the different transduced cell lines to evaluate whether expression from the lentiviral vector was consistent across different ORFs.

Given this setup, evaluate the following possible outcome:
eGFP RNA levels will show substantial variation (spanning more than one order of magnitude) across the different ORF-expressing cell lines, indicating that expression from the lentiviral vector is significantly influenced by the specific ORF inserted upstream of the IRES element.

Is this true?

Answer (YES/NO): NO